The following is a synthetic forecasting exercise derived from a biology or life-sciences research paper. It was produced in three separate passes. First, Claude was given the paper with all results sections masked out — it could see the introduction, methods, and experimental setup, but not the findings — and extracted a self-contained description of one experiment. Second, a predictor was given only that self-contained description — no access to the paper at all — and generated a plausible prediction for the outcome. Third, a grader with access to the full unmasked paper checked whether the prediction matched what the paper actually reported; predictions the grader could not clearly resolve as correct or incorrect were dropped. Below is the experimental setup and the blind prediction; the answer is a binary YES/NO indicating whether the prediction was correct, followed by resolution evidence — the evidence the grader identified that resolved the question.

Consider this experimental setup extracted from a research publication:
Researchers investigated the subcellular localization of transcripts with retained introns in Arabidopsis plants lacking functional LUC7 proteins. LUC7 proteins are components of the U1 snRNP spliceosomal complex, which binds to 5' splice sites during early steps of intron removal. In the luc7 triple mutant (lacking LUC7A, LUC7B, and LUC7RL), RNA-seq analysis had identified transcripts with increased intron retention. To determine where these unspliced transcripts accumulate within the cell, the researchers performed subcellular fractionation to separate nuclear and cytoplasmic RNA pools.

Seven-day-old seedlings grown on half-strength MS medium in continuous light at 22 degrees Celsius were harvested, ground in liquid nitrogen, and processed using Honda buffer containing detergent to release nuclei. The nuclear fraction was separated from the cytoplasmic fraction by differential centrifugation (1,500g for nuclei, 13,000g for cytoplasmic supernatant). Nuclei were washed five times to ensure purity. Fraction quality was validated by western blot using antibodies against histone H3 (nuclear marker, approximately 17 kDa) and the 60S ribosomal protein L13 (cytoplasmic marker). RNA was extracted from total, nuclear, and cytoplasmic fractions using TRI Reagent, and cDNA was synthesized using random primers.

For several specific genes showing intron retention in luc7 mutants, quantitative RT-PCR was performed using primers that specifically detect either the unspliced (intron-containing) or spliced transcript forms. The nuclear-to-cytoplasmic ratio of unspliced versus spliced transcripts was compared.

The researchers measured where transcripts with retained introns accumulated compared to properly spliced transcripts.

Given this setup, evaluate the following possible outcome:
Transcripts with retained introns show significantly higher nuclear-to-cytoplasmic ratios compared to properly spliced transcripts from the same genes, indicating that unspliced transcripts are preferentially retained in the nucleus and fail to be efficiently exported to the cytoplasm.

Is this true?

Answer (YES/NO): YES